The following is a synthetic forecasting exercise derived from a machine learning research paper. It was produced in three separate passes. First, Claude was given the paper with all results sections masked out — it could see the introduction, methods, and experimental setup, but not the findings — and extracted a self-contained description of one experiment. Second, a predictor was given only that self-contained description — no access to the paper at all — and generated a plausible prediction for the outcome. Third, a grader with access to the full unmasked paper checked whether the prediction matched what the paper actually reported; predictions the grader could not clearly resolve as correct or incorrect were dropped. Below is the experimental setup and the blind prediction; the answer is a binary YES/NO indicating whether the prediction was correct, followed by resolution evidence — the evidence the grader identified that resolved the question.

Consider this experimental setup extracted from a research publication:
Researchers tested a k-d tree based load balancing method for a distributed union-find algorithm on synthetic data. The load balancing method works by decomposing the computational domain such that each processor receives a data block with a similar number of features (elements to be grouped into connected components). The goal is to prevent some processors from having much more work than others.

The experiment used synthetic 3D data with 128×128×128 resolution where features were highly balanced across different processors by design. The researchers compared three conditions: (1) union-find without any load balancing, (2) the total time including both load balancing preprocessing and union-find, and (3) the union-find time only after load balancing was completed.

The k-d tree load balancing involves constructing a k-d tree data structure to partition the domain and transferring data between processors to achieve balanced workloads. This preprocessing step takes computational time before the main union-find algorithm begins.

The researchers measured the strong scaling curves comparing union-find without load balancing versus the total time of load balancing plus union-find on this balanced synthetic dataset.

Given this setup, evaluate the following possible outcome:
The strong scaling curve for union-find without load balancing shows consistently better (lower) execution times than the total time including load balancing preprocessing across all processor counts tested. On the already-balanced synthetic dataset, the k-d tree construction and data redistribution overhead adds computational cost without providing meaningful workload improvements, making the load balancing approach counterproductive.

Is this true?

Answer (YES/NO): YES